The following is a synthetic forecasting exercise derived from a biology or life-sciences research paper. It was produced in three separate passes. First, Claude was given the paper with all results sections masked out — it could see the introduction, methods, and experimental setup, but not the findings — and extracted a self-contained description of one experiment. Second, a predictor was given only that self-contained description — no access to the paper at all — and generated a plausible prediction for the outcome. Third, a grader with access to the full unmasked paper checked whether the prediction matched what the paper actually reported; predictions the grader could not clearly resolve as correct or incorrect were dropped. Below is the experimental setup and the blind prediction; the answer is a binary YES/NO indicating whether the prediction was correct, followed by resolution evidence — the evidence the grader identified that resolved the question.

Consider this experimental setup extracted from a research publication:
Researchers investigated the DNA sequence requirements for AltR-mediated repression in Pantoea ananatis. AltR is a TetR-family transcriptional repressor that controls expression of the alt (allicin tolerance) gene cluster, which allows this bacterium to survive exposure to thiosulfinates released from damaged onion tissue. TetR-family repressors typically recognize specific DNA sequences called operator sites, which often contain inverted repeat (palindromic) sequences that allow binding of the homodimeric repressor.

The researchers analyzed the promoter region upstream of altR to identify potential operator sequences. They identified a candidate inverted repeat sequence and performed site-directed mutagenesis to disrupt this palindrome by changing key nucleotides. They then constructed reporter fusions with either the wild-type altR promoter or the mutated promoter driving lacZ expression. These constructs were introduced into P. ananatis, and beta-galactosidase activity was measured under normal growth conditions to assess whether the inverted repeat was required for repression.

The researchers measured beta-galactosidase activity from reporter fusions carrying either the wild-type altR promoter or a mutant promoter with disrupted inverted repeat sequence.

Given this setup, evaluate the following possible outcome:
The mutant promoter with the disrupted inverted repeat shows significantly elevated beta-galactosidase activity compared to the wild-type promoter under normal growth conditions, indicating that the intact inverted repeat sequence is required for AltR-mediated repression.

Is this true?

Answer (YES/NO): NO